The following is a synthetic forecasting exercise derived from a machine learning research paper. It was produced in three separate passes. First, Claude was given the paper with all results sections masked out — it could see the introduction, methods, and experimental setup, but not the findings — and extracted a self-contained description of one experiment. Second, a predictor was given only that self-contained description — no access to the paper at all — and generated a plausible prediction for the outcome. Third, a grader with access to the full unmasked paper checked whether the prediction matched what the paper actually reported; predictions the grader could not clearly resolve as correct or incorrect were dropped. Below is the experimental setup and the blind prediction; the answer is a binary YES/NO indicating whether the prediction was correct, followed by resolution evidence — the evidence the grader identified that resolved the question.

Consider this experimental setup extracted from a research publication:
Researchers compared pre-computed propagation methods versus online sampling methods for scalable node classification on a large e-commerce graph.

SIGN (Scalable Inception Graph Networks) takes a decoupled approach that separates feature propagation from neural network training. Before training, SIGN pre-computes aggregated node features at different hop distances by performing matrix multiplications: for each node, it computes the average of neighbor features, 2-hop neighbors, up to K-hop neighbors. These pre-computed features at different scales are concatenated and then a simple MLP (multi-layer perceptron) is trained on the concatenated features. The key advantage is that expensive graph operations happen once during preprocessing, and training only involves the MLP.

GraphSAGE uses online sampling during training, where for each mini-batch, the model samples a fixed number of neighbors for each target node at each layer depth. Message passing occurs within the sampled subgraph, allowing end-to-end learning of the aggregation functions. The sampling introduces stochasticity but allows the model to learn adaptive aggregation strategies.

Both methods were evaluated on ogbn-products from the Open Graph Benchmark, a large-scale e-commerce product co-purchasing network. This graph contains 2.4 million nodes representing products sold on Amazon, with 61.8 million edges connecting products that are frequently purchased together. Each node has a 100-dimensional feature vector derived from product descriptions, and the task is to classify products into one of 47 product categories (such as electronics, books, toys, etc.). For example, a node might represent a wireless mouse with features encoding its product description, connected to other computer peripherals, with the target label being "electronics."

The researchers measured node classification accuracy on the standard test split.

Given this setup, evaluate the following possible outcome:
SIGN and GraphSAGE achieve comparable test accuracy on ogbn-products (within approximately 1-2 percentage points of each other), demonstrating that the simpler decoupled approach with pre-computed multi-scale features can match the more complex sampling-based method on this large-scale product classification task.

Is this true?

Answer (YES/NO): YES